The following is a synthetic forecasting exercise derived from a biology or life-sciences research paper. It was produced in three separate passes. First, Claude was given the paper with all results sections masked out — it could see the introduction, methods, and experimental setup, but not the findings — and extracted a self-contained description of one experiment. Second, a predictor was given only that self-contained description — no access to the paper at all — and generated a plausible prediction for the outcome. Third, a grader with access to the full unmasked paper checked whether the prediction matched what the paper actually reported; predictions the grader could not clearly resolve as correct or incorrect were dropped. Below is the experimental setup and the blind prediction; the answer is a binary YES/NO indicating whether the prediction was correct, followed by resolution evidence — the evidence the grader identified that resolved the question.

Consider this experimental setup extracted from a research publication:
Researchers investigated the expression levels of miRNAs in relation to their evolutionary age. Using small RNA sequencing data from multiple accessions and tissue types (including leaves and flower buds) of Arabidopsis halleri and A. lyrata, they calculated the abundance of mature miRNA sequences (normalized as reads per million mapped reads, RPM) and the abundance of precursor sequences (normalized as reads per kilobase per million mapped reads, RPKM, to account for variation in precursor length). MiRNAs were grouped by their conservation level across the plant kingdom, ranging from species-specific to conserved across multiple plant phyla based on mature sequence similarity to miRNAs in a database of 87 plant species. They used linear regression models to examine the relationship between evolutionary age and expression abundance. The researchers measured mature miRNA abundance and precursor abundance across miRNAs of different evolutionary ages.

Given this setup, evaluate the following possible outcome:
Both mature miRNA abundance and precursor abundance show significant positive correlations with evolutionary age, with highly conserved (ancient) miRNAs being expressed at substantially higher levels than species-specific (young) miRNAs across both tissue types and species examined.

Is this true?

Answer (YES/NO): YES